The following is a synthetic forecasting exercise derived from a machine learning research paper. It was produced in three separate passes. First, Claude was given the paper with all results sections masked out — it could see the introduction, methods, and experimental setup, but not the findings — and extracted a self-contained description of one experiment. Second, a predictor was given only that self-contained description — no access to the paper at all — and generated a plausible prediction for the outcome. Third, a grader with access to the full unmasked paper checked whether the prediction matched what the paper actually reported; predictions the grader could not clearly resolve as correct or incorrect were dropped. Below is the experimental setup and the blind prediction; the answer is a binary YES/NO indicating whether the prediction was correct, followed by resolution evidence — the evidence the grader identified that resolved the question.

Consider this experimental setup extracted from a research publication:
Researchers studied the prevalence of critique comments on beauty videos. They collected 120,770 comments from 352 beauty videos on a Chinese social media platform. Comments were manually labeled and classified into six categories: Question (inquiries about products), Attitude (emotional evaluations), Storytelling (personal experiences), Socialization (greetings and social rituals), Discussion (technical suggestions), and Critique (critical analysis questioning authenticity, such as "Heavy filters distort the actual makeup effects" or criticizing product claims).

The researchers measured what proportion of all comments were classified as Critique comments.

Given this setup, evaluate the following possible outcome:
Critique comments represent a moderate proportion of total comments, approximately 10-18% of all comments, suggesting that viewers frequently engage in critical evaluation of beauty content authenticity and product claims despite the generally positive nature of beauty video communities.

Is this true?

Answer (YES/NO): NO